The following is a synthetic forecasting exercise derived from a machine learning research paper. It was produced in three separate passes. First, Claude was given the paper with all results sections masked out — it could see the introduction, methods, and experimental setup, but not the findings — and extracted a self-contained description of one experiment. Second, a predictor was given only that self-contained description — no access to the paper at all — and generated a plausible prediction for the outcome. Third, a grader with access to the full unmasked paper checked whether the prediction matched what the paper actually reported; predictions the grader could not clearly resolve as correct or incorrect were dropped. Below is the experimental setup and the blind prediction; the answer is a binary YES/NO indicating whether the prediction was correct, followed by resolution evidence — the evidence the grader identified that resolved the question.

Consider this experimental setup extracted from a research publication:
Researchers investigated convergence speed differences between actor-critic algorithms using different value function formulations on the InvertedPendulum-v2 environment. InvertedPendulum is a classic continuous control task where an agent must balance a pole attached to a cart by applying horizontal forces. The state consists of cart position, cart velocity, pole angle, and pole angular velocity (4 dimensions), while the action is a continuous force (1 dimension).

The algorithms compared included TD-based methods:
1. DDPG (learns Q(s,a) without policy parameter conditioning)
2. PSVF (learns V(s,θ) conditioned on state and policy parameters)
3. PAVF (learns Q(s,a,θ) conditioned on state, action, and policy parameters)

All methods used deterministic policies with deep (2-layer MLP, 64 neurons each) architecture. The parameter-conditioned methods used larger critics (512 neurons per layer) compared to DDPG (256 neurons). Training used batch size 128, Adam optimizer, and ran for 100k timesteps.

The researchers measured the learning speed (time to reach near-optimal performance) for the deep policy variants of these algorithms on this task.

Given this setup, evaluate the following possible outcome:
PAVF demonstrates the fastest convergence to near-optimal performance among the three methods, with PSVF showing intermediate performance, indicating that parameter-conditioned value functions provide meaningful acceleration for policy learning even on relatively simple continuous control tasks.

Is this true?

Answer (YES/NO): NO